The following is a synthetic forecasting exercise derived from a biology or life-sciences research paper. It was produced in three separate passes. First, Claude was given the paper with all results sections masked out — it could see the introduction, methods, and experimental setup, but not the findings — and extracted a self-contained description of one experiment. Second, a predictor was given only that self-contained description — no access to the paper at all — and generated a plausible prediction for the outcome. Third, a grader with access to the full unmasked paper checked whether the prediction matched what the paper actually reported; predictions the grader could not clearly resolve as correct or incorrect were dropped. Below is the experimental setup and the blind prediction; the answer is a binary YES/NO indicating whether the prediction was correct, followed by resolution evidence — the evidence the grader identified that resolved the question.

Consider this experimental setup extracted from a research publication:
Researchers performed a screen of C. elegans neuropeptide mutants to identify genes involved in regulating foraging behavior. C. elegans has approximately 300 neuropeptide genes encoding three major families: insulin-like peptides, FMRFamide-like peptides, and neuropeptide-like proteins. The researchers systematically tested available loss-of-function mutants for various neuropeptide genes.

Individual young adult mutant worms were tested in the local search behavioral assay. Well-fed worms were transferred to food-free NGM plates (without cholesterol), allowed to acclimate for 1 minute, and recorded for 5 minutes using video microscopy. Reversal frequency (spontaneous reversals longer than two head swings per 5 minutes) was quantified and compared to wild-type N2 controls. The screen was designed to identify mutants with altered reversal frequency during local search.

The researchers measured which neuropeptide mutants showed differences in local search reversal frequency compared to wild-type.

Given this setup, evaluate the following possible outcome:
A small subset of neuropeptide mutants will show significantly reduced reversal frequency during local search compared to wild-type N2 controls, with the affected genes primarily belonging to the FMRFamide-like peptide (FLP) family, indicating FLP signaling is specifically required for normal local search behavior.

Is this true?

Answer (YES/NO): NO